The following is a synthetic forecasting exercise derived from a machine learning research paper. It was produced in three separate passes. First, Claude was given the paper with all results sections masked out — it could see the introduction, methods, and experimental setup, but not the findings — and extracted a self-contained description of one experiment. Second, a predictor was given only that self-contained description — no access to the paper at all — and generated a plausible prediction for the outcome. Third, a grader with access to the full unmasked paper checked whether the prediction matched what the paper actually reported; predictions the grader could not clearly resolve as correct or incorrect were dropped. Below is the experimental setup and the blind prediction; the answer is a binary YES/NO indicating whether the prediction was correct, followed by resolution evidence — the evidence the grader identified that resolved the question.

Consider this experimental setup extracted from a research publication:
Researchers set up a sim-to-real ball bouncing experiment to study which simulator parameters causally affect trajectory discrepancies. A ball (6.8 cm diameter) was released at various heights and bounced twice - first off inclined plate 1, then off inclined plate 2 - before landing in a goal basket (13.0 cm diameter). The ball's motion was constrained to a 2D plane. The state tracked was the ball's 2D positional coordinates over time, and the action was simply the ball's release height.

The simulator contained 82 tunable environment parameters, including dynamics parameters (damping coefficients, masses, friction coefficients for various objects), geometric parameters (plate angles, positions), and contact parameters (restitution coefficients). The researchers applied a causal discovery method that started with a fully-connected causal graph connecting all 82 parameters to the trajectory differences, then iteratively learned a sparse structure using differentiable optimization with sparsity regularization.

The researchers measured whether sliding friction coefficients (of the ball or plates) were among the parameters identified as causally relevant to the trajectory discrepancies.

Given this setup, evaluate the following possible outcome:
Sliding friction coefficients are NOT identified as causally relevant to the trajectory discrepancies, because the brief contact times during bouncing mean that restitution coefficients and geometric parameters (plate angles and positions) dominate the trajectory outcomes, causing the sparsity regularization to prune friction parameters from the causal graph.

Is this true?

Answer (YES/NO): NO